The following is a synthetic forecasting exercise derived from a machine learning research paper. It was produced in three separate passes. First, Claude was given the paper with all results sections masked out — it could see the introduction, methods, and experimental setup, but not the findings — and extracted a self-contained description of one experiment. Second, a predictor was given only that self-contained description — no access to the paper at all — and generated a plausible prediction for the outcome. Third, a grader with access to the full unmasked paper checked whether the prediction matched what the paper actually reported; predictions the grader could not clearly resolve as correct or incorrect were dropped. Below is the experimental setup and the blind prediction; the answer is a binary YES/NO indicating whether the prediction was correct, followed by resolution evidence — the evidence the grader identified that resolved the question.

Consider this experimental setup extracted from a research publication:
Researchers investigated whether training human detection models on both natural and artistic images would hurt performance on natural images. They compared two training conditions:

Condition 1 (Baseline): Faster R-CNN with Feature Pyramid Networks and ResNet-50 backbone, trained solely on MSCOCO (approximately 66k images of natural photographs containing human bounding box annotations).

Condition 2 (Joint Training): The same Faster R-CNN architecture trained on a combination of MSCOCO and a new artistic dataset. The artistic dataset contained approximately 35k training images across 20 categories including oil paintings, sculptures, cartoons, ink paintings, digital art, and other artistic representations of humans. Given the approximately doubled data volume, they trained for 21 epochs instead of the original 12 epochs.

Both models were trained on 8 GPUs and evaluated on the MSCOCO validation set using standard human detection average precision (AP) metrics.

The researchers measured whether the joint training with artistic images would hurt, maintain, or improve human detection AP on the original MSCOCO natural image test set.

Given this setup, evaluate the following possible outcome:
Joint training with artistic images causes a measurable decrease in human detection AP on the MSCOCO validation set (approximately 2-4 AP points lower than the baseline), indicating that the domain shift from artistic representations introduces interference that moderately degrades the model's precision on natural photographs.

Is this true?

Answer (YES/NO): NO